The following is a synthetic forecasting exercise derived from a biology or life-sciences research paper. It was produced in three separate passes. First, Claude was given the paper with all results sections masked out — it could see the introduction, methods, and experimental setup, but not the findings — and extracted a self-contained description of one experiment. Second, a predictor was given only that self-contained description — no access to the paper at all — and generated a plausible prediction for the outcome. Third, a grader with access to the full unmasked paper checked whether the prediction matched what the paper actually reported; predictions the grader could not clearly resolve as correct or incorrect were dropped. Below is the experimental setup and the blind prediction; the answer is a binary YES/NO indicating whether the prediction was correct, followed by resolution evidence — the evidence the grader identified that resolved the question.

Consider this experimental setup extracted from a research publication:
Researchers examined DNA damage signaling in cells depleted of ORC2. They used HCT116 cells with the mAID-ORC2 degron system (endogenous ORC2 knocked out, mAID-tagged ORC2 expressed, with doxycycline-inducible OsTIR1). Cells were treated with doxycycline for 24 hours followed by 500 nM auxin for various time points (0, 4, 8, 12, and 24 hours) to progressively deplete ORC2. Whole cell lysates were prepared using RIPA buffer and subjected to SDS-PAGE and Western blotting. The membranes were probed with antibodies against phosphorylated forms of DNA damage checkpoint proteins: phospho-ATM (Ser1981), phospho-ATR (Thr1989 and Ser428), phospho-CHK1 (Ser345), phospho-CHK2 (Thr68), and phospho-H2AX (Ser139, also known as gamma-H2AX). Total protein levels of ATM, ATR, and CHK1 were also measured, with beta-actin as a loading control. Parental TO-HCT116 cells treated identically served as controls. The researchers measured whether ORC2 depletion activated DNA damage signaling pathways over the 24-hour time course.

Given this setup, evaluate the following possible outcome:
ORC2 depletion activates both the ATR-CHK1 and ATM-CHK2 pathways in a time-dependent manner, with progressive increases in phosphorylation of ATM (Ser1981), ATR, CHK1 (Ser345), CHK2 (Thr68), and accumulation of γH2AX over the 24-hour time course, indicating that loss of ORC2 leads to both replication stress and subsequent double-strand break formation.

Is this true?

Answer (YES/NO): NO